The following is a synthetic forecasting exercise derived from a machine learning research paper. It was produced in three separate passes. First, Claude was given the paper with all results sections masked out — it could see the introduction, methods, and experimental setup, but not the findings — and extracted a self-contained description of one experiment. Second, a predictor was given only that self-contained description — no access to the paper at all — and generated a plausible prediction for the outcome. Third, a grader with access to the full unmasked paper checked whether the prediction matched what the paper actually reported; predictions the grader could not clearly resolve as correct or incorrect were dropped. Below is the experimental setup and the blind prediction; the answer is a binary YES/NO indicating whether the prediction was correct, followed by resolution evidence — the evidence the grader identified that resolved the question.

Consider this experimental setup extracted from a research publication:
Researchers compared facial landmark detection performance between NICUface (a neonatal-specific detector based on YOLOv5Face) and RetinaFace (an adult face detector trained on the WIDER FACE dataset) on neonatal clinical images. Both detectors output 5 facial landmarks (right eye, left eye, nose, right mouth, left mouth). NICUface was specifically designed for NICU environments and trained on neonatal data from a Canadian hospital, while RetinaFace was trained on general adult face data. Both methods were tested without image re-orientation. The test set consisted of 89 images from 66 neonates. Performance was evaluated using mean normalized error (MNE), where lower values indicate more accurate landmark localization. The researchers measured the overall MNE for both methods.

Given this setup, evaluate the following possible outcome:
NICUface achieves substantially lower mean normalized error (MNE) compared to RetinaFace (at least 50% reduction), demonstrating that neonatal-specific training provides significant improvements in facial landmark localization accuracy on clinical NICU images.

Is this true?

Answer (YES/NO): NO